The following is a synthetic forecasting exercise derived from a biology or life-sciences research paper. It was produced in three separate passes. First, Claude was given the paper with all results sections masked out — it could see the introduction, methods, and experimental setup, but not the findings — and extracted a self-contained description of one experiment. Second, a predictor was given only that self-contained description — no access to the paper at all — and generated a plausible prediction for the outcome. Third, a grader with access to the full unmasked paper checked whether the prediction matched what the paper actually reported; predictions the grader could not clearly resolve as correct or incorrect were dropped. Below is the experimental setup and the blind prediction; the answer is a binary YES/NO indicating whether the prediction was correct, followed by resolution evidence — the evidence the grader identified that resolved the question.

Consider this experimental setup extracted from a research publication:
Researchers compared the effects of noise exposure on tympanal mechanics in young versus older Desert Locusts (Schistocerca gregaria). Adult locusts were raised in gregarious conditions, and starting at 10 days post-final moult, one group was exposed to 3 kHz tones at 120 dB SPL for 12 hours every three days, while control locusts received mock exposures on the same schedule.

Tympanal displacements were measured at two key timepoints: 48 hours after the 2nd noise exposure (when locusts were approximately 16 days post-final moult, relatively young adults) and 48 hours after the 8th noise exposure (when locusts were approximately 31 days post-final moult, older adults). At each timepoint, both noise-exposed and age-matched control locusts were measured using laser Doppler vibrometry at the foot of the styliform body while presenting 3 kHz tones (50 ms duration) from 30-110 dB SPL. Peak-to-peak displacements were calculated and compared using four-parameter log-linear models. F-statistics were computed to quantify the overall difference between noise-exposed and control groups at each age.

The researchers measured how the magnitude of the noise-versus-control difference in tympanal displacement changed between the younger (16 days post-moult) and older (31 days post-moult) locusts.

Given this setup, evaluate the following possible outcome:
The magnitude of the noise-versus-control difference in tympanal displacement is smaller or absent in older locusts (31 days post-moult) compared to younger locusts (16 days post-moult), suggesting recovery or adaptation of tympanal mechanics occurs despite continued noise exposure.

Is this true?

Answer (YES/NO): NO